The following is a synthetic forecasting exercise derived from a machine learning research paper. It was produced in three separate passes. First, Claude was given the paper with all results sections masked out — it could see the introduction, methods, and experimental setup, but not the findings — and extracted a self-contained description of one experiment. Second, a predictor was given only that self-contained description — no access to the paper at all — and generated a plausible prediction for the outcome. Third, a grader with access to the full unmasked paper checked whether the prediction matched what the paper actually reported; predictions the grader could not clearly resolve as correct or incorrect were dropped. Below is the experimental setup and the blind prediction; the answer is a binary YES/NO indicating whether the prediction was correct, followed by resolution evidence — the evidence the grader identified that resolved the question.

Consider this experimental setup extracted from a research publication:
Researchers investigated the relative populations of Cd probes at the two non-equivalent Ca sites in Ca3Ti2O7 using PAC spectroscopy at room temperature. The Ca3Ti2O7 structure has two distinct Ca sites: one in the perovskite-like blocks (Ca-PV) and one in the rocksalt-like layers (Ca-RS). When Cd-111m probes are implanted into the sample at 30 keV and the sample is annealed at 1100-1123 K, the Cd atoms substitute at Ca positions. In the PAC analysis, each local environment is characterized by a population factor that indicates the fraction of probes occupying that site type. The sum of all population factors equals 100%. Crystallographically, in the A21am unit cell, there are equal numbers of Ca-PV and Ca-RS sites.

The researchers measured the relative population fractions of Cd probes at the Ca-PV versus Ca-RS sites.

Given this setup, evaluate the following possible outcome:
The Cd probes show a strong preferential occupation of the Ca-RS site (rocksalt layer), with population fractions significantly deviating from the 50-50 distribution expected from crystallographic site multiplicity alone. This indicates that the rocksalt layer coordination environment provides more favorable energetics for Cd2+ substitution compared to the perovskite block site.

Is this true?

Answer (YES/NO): NO